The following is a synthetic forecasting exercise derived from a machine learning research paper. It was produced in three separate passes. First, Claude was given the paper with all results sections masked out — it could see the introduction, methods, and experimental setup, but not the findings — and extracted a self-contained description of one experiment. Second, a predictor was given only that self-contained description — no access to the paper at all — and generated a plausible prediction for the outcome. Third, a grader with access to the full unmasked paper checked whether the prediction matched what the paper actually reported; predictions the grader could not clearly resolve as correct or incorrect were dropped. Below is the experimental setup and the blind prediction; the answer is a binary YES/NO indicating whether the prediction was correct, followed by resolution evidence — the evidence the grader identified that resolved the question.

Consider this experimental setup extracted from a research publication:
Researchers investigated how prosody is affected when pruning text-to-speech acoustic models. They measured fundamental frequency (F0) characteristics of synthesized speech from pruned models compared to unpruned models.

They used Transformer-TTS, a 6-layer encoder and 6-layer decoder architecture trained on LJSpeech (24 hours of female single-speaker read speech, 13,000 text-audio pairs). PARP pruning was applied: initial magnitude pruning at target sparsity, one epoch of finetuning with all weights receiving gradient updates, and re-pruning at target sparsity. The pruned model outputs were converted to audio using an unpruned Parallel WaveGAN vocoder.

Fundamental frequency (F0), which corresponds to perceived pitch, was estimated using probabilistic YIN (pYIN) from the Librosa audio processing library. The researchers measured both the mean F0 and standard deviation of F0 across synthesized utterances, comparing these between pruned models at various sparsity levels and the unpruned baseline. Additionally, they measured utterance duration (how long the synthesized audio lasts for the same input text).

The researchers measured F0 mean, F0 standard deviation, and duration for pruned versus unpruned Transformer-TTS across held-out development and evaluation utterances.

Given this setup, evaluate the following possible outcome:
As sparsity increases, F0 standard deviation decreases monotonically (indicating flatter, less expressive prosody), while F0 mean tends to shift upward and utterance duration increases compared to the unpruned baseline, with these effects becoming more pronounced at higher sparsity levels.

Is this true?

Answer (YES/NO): NO